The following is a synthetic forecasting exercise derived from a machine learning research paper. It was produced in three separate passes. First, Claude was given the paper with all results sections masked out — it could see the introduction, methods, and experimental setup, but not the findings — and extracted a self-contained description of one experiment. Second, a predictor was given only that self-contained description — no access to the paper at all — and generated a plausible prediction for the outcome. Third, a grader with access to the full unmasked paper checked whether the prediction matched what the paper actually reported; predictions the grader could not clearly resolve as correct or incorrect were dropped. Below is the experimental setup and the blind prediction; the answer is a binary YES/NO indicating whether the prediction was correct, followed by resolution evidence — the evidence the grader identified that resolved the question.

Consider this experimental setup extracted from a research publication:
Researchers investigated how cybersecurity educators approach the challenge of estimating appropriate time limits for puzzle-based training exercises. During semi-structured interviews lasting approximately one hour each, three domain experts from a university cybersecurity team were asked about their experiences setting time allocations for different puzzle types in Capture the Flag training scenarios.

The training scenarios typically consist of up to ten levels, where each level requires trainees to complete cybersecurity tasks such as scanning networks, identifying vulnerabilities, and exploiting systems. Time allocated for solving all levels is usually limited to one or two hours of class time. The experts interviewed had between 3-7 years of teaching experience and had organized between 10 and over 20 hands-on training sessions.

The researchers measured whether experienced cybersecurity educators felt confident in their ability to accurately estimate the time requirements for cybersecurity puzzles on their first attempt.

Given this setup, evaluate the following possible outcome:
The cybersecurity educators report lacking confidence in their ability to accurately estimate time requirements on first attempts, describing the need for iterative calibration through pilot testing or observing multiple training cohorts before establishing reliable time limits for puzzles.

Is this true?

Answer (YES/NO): NO